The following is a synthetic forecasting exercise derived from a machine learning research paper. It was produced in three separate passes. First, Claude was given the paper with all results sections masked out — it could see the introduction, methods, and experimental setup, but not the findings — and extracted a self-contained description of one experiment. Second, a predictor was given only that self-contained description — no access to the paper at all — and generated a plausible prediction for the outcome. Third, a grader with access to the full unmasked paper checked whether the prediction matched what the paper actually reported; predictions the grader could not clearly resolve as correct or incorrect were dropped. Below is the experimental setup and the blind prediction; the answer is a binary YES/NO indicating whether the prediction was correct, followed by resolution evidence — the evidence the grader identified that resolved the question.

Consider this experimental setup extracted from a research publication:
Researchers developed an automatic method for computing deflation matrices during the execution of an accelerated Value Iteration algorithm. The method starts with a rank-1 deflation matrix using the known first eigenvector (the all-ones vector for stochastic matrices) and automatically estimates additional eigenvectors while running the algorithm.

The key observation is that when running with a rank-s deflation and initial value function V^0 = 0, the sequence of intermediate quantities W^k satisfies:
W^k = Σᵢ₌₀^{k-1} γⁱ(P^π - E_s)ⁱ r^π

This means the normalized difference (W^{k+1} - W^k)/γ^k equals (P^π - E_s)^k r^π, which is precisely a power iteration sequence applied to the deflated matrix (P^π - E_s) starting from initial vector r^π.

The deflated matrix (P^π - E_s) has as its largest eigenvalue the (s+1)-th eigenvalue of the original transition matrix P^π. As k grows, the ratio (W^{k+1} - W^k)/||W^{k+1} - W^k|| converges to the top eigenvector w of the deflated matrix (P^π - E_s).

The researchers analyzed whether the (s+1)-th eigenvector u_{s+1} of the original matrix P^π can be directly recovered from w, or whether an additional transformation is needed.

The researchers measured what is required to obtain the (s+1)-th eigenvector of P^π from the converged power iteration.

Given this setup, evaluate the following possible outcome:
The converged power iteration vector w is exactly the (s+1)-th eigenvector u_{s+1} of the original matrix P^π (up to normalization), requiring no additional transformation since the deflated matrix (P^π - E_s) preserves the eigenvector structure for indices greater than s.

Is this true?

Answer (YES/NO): NO